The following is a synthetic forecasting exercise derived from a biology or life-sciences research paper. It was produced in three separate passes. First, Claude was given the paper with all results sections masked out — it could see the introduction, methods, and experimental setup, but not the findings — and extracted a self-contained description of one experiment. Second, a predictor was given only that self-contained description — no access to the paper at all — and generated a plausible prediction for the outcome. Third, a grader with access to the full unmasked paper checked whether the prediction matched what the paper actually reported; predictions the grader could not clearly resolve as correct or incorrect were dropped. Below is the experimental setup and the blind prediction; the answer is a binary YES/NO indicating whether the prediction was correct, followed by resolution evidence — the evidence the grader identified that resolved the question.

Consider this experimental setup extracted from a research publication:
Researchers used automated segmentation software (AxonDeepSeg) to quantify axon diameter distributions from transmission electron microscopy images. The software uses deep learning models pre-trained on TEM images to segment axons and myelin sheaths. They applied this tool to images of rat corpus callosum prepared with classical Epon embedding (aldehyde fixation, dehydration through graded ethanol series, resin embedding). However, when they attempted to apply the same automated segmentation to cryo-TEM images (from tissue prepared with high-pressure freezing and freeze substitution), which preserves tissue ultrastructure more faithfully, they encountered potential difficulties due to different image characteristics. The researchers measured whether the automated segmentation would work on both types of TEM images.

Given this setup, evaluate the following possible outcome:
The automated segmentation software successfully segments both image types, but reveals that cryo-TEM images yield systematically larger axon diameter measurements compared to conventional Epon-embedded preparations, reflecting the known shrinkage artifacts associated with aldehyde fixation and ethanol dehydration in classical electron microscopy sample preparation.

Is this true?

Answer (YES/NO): NO